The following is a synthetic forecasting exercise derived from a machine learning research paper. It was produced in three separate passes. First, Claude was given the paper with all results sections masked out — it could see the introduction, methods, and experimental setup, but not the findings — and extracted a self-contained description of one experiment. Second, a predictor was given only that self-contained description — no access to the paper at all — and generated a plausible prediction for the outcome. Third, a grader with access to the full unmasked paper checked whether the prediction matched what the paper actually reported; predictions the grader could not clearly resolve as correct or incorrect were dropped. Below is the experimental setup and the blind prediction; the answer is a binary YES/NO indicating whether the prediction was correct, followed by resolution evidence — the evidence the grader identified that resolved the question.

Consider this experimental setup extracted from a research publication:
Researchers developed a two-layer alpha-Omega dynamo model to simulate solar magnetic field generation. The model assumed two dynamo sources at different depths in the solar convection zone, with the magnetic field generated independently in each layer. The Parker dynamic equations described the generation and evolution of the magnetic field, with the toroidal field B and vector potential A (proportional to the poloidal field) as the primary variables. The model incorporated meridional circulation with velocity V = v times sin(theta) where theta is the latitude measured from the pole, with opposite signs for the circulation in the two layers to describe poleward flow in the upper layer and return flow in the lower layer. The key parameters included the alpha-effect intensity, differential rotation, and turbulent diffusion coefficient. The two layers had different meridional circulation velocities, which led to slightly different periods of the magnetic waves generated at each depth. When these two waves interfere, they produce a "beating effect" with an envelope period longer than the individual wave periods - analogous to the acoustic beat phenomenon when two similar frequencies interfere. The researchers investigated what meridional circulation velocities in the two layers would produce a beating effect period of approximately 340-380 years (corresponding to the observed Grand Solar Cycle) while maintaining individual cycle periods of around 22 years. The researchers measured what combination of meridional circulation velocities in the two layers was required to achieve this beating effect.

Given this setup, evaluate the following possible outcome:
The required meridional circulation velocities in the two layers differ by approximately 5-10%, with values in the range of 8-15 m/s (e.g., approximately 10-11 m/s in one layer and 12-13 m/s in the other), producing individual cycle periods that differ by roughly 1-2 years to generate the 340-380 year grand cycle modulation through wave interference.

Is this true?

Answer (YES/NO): NO